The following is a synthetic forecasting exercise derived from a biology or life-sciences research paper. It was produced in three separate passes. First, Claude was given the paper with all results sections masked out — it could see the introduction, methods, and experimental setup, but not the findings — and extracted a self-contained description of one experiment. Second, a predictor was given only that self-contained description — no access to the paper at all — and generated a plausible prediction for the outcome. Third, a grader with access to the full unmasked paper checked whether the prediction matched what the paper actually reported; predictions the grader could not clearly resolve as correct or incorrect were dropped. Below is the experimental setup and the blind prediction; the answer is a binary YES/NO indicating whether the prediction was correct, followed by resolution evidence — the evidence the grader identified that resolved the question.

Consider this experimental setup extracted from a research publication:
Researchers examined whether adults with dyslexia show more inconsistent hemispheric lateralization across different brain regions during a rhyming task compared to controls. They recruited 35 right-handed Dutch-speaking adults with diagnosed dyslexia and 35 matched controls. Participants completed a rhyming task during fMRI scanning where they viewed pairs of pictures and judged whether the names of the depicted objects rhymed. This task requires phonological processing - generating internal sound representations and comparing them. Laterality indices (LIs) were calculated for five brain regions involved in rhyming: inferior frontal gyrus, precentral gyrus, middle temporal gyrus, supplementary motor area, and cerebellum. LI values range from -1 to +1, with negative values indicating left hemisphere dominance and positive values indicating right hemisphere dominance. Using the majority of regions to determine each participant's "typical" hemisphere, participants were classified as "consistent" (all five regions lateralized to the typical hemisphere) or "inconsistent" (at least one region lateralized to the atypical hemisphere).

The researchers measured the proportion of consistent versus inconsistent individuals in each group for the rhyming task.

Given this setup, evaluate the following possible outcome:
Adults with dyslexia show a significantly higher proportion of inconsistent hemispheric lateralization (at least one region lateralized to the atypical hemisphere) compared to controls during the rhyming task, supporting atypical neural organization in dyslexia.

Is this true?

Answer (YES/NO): YES